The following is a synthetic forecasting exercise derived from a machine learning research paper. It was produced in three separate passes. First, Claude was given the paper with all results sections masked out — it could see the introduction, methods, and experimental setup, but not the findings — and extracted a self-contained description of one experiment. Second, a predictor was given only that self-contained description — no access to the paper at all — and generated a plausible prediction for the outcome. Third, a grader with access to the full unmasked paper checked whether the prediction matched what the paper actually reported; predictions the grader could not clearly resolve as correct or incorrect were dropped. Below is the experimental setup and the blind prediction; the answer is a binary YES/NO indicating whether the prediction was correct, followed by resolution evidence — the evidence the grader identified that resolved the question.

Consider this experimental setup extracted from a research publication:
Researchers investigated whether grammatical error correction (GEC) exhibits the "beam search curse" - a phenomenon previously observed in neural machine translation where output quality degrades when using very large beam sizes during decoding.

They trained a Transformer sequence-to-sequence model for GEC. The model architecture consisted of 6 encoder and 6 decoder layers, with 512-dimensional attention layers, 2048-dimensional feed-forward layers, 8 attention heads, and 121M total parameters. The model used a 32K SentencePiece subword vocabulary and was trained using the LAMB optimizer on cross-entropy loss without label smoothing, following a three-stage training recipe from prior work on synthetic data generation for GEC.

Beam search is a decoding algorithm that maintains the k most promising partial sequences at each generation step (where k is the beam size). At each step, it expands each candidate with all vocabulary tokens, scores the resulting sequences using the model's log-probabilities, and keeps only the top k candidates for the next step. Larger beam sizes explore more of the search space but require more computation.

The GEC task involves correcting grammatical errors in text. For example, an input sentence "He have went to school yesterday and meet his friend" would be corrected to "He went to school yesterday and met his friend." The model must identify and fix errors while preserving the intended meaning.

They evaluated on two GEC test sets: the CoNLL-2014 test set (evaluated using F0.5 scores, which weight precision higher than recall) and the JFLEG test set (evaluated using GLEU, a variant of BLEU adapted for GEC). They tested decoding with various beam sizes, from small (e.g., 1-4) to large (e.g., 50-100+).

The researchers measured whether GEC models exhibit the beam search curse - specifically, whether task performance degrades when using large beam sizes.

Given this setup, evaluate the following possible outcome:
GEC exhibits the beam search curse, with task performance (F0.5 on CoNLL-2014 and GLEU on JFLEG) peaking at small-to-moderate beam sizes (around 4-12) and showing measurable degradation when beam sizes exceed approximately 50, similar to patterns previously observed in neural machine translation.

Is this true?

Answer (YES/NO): NO